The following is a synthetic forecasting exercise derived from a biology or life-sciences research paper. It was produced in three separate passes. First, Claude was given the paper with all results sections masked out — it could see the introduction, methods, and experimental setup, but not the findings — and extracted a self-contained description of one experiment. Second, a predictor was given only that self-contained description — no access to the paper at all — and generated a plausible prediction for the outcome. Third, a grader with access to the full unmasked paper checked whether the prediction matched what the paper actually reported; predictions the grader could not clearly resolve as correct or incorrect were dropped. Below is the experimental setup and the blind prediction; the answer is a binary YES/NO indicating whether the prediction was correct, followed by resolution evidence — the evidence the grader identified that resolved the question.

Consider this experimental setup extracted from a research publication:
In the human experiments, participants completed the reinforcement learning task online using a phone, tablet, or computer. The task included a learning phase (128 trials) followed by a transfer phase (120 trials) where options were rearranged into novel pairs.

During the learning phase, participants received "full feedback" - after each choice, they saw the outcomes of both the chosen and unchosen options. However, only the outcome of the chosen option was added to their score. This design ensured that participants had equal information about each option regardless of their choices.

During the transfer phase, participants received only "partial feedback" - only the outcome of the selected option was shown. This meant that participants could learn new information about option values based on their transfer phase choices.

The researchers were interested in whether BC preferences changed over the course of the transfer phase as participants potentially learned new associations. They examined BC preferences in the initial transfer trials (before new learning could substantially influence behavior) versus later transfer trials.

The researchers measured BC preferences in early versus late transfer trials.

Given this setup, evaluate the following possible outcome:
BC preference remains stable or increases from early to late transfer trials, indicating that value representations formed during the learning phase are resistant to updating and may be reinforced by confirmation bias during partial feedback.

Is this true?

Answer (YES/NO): NO